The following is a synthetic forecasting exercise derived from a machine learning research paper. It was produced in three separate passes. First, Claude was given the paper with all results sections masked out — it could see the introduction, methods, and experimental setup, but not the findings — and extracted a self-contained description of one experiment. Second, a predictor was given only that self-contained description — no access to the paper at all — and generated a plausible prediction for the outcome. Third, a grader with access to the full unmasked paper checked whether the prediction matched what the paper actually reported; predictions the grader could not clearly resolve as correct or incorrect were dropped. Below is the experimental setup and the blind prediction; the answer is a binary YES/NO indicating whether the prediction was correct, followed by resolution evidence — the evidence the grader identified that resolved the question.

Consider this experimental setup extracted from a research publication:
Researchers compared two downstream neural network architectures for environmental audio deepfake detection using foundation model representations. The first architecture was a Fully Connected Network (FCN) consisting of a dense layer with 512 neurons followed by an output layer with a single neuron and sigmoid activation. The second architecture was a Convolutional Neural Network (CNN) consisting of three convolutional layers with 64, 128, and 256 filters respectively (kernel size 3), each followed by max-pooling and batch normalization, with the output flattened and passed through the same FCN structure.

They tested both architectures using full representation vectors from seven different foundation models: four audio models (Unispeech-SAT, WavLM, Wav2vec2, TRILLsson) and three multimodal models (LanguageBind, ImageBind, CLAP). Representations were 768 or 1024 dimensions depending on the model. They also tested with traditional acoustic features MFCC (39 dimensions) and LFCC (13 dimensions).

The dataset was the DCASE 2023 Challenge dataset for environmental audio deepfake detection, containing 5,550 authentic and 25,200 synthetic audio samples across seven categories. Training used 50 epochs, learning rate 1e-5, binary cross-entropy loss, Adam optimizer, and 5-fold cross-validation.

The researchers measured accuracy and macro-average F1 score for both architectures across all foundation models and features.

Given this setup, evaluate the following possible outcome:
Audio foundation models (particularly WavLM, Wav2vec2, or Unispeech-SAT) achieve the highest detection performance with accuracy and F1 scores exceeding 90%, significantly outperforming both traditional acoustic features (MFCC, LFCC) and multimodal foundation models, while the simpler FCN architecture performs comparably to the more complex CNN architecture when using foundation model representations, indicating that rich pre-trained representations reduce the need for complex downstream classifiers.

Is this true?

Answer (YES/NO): NO